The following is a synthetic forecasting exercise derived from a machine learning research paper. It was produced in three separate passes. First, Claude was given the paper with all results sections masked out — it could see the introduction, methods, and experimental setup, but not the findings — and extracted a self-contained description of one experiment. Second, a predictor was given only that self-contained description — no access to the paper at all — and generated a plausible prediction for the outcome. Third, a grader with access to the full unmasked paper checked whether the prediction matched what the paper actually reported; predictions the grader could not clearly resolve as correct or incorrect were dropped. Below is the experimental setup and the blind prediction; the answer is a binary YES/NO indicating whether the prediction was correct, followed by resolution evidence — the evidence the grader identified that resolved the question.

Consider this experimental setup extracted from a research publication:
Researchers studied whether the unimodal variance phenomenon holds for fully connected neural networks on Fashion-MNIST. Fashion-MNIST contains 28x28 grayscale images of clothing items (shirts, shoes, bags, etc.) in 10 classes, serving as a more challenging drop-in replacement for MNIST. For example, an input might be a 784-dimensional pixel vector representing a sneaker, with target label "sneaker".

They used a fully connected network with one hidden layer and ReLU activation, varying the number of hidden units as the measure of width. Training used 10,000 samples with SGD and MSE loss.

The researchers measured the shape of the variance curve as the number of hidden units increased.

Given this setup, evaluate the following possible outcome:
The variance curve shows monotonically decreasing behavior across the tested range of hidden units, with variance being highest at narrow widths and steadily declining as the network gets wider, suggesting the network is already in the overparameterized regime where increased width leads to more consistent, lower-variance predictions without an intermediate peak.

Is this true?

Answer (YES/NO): NO